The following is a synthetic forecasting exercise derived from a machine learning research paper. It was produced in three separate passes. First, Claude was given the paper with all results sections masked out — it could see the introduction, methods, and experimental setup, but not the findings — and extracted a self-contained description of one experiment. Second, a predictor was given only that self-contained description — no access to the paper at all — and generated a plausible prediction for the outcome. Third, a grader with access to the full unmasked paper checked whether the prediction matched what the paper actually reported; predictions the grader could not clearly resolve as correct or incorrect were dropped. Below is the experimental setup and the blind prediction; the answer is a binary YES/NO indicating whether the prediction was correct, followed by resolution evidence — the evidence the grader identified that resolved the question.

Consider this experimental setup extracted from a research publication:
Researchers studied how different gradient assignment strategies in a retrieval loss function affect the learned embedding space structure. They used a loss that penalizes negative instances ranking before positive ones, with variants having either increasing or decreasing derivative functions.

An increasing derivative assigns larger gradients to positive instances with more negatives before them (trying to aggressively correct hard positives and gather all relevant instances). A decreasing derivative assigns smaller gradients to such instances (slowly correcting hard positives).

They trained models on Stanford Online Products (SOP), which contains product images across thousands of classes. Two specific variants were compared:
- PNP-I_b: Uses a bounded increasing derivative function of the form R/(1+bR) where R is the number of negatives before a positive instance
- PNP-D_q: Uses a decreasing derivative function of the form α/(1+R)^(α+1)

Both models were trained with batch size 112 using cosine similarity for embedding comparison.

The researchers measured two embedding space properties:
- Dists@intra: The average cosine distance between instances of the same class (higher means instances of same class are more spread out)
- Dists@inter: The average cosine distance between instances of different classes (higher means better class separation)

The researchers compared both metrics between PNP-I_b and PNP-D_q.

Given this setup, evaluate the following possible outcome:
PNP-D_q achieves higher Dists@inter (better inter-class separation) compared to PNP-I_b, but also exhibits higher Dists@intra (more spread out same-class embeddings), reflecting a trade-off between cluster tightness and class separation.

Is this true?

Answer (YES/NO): YES